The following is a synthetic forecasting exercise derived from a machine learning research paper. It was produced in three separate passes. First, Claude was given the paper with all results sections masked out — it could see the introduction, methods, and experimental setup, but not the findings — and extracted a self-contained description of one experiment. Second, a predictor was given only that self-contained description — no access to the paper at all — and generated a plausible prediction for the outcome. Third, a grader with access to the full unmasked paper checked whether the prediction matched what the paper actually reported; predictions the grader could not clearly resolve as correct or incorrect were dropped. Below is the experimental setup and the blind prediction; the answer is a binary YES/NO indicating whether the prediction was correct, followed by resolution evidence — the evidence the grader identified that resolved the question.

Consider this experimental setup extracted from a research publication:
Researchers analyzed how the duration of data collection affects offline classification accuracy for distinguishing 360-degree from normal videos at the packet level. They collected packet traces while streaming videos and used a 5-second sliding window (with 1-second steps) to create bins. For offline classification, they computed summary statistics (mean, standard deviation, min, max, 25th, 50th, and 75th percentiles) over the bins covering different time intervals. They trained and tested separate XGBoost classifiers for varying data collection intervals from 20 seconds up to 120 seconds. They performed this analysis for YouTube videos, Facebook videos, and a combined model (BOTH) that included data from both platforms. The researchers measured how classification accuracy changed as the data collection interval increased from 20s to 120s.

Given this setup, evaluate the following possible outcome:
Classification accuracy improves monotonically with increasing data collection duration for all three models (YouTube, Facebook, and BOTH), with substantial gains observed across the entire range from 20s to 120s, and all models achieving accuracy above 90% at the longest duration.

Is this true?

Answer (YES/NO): NO